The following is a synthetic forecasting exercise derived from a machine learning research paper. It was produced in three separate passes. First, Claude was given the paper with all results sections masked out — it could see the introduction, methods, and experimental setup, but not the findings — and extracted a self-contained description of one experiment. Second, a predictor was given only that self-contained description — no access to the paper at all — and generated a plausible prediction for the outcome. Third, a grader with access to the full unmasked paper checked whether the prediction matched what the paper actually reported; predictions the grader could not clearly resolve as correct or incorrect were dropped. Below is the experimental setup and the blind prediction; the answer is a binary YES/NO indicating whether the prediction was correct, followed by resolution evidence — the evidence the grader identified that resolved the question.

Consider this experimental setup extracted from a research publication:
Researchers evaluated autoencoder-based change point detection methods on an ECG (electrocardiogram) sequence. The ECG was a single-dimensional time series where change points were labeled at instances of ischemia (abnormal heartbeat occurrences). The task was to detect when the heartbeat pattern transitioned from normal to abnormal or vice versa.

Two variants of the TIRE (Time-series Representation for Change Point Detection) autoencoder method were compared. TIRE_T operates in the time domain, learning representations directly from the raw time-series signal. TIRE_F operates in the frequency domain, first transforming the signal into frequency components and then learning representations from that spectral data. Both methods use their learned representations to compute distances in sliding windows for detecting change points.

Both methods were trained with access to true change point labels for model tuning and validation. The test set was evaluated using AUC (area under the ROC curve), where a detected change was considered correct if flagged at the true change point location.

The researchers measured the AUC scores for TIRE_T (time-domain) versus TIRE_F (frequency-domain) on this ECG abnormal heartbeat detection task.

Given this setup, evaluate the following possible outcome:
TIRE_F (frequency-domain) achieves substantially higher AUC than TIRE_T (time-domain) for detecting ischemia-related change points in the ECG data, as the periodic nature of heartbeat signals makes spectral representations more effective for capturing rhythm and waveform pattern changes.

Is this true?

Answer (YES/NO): YES